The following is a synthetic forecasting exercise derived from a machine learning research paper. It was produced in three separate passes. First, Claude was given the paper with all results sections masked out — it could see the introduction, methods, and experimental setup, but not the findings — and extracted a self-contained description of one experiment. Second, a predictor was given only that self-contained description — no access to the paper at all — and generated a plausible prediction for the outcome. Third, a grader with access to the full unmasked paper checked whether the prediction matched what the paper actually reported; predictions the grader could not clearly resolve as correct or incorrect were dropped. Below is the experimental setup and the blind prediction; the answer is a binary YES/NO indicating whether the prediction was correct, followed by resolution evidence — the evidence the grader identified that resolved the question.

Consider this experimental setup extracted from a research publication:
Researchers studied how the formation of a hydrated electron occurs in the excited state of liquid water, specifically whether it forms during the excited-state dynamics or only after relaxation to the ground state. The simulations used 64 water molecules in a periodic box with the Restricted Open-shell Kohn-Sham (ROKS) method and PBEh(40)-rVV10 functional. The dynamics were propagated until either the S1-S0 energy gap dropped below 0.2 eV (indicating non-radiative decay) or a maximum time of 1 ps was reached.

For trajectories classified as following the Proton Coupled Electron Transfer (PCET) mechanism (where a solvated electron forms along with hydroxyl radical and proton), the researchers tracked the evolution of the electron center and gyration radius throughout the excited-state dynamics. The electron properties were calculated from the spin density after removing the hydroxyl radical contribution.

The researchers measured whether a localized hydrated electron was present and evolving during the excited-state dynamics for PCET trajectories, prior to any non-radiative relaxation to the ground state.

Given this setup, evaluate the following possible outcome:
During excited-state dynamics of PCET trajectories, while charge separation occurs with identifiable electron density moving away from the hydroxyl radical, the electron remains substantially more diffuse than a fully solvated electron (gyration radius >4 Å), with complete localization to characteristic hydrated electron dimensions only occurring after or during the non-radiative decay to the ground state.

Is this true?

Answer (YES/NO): NO